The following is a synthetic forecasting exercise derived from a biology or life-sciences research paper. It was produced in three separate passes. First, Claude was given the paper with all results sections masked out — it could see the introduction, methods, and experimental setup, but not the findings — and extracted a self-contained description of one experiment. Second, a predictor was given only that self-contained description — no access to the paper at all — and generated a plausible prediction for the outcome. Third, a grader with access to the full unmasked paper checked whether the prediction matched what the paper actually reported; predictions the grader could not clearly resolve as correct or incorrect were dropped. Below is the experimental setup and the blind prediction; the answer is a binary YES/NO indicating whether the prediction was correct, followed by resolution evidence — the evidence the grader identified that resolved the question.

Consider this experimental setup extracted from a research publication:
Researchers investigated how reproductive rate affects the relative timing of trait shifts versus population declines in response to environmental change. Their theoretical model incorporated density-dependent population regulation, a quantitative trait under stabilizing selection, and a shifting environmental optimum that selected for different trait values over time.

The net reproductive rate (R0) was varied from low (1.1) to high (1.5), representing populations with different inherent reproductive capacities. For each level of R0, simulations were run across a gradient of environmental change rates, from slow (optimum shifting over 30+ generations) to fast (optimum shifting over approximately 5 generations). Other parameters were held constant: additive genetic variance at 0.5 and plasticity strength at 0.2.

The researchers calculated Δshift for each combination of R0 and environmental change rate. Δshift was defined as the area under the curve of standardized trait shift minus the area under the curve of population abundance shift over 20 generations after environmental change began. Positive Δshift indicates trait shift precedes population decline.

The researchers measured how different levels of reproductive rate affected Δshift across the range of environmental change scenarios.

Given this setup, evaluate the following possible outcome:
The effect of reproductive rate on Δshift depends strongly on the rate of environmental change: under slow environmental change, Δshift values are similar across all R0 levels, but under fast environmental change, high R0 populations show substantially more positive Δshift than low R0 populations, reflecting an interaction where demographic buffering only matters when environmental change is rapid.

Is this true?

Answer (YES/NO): NO